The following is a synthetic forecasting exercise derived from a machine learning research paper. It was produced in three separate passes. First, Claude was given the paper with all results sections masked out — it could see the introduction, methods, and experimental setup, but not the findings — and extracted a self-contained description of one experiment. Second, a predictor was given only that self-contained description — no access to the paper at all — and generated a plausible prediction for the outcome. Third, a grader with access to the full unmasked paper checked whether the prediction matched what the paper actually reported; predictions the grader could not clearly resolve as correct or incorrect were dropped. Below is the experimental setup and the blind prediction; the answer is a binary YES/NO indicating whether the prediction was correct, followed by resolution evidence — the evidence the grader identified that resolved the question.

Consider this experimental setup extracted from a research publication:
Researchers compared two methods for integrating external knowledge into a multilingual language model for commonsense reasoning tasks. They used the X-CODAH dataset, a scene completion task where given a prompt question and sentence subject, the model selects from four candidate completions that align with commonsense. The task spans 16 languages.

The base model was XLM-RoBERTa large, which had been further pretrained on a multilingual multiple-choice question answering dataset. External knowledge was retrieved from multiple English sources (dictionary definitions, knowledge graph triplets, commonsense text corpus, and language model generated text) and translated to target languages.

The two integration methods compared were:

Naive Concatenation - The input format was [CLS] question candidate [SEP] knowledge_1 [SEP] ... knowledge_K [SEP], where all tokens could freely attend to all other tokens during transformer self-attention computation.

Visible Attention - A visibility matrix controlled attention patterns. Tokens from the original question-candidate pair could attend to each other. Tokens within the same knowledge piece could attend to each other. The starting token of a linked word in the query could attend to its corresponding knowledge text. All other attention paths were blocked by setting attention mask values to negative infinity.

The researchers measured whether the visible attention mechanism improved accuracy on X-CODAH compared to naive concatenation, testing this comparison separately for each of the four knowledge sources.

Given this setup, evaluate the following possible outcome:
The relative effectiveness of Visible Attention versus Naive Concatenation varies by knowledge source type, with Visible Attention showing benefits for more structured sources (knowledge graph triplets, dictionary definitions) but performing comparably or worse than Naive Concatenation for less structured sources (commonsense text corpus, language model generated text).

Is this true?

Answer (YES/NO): NO